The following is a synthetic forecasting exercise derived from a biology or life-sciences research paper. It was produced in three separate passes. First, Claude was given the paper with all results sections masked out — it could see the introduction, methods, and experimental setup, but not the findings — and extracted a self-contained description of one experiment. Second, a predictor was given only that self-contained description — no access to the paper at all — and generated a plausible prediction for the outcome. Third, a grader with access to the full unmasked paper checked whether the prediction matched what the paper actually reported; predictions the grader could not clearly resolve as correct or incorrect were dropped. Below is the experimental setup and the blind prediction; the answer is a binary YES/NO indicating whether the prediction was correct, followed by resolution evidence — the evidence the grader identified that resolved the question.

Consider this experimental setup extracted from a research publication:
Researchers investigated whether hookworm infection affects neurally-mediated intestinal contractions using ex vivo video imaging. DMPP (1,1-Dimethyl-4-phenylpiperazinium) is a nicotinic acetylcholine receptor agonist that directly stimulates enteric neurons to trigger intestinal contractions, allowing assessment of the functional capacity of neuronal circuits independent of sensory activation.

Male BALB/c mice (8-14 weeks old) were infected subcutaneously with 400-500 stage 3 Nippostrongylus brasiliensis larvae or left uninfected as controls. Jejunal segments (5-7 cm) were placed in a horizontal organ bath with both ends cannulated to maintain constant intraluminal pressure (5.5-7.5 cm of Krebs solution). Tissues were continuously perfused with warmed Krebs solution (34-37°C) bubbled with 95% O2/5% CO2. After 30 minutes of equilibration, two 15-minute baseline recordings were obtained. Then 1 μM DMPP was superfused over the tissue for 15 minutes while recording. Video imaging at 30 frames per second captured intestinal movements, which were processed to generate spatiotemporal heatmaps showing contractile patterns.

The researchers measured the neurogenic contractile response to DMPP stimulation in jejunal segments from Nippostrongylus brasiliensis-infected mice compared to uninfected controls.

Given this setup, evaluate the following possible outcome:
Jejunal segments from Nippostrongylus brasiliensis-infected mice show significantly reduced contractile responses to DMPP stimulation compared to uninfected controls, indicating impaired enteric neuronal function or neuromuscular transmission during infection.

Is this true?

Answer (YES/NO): NO